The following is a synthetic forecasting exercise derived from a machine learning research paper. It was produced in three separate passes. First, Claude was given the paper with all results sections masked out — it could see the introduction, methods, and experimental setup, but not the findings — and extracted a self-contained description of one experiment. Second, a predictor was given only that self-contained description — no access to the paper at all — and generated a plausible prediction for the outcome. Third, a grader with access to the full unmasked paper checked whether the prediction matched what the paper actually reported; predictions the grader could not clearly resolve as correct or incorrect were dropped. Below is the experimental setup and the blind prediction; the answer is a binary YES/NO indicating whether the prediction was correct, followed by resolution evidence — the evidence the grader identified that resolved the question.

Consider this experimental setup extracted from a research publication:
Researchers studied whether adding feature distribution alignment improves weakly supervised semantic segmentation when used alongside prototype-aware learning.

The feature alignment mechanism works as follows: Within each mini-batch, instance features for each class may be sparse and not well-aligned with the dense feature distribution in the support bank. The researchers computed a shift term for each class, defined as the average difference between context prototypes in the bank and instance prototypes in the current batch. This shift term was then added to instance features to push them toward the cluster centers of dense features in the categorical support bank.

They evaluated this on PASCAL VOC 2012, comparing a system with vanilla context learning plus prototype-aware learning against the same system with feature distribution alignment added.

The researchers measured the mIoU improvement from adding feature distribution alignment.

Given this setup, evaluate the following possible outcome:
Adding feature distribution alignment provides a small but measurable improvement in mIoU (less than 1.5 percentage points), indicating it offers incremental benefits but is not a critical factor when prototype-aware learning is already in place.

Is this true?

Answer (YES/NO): NO